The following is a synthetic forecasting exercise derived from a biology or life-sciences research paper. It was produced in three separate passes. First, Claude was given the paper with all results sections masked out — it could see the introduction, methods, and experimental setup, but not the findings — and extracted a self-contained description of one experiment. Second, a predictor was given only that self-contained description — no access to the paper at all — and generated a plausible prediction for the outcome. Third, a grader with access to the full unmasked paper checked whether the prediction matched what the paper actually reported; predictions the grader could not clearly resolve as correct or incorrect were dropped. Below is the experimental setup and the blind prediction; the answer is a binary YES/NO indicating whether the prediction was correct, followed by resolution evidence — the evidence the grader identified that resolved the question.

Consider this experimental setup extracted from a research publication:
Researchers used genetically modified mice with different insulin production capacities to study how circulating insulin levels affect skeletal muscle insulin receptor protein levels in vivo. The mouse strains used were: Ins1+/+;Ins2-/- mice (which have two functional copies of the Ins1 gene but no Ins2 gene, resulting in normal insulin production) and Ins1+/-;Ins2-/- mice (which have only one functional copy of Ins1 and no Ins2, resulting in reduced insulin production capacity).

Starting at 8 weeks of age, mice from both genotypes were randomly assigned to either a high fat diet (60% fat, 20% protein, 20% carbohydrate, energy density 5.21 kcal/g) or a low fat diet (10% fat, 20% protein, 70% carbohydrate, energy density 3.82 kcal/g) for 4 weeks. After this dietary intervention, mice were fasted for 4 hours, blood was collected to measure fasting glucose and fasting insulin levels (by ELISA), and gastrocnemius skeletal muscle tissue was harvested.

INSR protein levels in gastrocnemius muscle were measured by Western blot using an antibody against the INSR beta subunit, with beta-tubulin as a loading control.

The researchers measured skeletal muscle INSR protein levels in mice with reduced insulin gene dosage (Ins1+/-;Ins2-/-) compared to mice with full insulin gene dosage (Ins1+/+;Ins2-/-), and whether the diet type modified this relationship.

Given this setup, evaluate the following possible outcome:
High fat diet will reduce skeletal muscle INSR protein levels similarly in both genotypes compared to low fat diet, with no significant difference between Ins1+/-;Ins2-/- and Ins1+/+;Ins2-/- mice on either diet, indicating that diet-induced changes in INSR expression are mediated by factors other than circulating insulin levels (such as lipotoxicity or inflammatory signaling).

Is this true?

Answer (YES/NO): NO